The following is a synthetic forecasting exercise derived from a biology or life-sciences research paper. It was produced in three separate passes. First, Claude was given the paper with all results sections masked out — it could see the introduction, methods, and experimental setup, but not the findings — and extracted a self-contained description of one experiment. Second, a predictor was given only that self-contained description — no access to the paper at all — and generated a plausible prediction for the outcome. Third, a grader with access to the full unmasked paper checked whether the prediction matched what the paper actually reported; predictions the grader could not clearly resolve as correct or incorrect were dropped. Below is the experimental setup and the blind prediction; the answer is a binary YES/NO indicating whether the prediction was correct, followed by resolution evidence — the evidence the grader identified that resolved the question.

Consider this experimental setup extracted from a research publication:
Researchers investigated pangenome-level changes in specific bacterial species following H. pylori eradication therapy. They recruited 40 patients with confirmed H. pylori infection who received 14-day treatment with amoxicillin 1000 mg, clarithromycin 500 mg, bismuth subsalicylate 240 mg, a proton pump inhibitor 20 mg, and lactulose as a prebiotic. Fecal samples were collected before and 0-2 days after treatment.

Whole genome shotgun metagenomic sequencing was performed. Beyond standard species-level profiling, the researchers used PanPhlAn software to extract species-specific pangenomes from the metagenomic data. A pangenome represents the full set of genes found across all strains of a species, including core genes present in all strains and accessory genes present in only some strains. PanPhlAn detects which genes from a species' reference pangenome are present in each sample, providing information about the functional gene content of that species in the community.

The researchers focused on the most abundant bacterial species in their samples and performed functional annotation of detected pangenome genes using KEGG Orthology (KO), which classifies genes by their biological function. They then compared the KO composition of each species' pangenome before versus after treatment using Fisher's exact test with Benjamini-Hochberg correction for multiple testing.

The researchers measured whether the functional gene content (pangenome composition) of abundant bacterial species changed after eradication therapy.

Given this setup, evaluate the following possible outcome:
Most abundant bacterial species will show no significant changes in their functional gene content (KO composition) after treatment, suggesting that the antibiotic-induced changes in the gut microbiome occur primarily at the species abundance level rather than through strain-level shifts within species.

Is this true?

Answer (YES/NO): NO